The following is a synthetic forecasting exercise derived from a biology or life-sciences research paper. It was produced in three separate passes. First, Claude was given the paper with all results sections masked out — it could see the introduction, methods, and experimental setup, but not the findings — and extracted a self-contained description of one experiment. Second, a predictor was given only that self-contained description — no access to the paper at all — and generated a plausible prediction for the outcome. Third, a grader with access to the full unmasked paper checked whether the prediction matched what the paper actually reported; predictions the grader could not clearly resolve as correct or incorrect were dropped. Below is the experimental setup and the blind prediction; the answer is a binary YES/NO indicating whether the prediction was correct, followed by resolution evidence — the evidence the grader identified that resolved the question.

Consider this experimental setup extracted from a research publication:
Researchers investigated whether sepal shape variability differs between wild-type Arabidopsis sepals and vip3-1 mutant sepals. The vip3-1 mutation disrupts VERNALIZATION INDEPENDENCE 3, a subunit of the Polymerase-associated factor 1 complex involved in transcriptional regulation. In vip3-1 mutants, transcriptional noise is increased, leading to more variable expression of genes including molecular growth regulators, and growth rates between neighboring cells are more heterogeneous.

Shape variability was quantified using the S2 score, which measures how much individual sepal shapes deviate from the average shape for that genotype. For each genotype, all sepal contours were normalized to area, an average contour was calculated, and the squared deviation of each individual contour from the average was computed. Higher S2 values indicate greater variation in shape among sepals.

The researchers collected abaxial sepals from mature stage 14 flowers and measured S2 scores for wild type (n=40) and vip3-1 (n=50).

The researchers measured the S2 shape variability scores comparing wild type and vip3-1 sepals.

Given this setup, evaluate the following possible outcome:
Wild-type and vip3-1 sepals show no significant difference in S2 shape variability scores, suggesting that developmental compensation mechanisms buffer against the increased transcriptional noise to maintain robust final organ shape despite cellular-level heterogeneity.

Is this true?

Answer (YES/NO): NO